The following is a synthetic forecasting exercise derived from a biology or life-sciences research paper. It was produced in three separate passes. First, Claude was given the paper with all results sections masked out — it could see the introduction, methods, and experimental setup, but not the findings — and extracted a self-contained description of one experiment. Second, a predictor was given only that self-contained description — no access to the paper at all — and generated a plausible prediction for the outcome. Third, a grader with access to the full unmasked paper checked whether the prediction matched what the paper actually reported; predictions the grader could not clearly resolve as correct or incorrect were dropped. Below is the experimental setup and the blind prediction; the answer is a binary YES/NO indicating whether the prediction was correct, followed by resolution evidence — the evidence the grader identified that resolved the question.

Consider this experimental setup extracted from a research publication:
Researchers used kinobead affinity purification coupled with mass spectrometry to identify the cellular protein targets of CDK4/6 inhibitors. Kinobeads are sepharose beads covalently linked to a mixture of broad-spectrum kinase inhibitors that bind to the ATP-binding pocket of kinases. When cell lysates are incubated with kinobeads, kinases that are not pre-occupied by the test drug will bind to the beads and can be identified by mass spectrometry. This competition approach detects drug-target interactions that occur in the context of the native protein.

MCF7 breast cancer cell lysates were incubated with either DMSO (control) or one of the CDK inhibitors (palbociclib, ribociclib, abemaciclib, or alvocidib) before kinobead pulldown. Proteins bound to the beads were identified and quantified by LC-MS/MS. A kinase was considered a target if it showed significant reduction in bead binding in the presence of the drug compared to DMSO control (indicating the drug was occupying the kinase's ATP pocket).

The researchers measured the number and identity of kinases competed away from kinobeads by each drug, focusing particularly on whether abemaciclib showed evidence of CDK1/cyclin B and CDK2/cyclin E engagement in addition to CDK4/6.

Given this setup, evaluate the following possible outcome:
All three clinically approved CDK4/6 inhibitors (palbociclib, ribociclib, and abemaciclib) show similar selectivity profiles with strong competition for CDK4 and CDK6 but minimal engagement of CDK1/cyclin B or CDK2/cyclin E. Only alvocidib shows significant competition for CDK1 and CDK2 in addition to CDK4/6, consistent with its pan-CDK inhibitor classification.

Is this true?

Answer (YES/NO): NO